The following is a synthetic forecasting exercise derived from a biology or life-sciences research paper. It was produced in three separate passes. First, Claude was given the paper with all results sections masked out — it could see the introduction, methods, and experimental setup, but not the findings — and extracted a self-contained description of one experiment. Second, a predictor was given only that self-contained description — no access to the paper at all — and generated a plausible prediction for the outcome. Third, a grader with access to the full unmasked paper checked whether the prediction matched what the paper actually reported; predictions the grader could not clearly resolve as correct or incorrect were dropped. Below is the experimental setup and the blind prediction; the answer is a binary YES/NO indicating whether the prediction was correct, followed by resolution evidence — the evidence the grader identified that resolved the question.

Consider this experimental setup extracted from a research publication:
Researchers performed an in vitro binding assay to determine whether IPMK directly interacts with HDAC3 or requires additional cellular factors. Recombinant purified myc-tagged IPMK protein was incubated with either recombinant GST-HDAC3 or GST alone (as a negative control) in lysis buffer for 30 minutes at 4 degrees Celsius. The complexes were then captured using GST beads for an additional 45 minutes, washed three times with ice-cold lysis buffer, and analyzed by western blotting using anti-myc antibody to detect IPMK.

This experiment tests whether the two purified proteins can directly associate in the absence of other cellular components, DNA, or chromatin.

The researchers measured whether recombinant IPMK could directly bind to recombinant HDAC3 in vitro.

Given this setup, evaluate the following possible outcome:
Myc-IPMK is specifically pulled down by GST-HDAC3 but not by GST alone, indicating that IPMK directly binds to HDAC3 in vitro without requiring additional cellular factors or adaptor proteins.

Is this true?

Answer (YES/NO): YES